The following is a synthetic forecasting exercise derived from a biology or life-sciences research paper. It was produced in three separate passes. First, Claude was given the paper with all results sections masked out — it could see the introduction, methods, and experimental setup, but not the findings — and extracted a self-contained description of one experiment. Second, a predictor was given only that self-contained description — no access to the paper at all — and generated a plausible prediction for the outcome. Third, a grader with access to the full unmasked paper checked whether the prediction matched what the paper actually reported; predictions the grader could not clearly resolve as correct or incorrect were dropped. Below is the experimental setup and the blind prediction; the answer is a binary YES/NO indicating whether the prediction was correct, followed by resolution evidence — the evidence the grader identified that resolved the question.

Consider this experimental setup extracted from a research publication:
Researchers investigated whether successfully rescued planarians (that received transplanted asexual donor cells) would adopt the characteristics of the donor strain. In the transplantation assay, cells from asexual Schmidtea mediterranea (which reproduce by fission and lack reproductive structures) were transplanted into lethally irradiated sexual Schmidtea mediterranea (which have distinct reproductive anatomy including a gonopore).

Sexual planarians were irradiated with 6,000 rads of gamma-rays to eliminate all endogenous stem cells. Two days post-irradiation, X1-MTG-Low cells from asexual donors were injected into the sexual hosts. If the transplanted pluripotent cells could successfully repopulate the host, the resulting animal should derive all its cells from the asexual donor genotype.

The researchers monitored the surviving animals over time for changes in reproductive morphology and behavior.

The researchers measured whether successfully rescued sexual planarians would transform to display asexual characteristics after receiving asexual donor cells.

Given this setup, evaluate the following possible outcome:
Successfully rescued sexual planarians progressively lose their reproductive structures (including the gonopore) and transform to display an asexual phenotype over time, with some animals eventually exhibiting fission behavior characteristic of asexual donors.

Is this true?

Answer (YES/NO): NO